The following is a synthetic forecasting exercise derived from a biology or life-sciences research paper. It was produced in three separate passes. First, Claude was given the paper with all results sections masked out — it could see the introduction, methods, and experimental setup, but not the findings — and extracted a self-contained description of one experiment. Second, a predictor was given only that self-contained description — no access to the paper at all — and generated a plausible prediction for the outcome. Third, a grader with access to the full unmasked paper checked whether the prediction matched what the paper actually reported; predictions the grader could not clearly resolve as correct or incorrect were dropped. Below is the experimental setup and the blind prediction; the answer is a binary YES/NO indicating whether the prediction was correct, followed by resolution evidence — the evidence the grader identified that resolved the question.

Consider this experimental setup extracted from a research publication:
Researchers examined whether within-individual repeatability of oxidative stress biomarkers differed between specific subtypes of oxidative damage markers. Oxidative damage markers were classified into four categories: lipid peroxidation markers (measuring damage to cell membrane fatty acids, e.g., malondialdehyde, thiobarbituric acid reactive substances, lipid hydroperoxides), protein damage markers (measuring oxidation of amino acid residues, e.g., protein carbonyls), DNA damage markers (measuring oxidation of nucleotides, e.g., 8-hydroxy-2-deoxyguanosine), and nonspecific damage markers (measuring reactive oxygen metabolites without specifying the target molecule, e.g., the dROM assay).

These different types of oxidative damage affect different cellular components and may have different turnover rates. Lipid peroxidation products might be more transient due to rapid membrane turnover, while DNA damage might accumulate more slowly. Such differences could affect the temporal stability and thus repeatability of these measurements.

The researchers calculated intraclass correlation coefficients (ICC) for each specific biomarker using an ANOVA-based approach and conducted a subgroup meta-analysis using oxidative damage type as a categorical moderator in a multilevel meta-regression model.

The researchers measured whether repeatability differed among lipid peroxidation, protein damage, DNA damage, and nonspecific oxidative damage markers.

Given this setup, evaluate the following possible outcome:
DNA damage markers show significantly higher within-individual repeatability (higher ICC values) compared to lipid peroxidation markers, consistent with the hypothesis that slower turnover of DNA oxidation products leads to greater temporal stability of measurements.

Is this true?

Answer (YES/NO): NO